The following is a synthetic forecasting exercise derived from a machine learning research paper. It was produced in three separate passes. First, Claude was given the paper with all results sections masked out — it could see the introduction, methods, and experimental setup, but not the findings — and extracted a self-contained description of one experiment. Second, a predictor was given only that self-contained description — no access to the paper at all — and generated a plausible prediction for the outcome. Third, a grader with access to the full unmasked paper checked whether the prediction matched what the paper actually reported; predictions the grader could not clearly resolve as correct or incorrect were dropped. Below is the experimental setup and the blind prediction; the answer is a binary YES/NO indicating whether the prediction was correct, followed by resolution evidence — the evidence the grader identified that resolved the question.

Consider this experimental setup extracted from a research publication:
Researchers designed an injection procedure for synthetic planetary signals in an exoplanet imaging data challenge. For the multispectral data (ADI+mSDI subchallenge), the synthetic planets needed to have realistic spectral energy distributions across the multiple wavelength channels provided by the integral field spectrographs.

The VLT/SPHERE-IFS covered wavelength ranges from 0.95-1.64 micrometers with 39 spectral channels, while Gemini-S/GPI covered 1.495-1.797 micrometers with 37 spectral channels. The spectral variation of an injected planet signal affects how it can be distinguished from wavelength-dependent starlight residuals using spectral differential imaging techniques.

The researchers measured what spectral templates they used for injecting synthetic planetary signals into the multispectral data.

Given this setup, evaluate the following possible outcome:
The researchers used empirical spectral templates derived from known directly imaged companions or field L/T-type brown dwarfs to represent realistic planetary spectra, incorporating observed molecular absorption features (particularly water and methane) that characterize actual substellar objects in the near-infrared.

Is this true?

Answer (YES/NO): YES